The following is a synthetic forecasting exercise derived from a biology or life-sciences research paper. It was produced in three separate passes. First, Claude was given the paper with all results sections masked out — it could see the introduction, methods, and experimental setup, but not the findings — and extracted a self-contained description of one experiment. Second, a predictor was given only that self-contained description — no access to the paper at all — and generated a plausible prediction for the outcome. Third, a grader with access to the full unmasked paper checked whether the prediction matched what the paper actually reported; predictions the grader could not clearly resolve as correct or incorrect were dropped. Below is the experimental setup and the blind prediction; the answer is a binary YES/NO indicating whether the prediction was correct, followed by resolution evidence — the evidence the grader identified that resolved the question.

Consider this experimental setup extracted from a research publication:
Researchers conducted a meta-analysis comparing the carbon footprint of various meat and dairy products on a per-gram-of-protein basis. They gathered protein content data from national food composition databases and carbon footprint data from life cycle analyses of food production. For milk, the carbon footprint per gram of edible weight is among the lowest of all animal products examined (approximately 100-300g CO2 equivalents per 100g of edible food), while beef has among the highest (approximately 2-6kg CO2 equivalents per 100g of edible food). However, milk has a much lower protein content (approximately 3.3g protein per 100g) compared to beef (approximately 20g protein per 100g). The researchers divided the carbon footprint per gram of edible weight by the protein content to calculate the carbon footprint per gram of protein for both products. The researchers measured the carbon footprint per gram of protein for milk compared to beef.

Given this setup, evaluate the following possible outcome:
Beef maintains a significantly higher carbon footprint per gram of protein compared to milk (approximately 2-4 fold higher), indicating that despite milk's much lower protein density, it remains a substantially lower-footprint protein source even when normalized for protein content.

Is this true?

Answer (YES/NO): NO